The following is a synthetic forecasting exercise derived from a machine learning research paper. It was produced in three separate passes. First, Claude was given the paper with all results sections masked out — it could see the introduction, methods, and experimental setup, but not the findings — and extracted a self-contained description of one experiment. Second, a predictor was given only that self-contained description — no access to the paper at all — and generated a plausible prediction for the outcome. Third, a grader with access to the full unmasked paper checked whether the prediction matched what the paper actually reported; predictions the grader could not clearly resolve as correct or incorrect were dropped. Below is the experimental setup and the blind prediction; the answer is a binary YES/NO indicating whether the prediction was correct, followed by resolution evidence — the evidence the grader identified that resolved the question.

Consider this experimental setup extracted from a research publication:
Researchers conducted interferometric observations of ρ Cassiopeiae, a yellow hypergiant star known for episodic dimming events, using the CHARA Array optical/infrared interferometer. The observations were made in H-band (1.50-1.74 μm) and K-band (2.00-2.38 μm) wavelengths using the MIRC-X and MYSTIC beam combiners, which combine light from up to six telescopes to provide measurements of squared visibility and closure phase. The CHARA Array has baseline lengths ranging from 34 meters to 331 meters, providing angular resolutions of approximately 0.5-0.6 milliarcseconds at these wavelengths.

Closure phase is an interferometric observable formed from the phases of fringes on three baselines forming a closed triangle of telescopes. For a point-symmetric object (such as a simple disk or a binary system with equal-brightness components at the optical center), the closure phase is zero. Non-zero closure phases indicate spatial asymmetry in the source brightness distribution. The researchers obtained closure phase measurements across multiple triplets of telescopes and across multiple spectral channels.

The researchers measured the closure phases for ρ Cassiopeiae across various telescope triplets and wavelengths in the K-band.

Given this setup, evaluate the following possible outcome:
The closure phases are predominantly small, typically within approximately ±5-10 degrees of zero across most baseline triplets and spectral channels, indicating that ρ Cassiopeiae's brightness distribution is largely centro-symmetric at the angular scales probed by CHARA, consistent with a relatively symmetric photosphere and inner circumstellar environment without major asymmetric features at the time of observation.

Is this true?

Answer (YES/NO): NO